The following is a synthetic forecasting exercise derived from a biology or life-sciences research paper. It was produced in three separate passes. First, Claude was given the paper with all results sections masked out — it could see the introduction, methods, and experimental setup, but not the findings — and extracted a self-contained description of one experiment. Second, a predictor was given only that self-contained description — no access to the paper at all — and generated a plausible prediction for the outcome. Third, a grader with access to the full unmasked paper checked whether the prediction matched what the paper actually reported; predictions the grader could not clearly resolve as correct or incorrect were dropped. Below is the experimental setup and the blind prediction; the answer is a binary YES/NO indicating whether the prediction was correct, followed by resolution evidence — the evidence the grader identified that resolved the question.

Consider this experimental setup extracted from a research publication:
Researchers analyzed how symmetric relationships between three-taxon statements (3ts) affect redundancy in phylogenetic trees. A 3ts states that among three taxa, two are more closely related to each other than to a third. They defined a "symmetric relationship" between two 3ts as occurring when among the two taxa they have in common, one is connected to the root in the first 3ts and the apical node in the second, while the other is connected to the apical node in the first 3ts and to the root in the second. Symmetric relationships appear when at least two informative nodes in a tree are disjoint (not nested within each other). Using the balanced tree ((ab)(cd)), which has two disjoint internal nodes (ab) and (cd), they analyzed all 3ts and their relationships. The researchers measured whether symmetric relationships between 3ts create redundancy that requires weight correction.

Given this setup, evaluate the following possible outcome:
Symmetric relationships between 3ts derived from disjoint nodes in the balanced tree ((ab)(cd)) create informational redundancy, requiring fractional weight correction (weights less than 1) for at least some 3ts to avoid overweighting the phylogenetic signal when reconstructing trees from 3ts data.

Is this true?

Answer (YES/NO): NO